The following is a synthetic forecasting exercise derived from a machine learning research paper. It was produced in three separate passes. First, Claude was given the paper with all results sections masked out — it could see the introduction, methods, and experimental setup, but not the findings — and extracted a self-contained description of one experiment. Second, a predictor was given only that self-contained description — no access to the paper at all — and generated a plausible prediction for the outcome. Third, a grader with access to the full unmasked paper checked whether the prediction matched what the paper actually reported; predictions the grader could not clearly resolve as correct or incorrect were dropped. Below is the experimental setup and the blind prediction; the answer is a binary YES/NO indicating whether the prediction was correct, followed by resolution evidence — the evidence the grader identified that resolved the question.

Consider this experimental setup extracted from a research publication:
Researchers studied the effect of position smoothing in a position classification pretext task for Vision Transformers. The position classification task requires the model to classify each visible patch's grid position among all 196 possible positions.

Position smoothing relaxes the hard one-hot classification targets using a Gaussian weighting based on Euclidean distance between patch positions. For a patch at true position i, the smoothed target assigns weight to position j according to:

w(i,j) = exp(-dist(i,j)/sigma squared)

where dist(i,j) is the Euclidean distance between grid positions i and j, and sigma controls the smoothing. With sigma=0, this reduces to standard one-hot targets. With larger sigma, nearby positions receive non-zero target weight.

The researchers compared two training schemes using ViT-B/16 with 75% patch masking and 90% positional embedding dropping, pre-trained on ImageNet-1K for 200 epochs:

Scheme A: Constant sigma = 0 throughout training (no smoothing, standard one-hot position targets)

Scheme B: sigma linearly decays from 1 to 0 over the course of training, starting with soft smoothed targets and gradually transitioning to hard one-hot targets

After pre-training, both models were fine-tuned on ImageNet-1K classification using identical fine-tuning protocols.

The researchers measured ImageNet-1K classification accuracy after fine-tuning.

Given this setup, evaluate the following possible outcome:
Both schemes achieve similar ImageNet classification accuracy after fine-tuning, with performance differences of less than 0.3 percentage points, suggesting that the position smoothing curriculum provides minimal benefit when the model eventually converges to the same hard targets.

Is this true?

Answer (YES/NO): NO